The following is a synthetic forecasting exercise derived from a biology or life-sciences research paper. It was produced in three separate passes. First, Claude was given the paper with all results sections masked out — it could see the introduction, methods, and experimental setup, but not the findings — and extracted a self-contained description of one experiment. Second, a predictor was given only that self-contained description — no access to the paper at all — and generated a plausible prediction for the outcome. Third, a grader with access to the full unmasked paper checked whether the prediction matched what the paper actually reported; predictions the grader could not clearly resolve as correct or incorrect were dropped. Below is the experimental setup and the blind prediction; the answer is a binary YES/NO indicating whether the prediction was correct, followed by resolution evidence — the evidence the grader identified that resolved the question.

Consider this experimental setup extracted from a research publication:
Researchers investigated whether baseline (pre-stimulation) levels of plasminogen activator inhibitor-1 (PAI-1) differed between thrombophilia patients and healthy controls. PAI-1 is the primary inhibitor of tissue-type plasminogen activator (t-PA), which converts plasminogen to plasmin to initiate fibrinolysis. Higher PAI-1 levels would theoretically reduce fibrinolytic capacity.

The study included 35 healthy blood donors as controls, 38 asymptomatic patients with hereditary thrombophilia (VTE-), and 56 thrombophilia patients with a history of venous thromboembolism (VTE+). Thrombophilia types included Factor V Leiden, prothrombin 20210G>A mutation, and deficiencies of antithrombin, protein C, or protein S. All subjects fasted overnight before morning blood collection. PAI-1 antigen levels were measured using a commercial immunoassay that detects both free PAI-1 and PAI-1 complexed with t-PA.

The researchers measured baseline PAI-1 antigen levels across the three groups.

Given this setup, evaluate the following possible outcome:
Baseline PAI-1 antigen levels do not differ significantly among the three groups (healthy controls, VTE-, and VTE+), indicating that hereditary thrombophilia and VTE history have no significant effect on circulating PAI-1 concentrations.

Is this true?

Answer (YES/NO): NO